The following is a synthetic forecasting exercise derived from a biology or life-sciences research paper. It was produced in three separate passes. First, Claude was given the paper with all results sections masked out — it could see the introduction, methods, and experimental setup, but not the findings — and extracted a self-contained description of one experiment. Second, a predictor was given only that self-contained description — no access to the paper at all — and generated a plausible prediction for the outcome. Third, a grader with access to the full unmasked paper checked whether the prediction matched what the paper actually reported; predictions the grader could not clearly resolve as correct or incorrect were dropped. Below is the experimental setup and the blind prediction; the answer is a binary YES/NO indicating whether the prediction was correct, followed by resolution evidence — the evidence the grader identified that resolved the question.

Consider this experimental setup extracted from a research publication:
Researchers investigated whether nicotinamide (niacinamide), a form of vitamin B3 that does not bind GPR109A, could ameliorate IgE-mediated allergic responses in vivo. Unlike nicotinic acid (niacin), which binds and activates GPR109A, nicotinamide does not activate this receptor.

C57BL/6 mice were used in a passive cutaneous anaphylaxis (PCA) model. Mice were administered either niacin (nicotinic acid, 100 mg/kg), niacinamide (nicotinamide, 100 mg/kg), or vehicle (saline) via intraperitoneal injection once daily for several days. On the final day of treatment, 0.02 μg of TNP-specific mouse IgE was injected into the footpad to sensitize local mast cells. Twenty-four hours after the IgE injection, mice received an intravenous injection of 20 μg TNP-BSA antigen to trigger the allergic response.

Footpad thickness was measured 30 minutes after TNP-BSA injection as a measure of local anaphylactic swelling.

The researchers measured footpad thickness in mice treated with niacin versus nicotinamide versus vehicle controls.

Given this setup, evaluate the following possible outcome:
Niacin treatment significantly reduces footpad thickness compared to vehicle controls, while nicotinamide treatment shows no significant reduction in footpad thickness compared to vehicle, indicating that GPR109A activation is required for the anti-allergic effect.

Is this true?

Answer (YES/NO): YES